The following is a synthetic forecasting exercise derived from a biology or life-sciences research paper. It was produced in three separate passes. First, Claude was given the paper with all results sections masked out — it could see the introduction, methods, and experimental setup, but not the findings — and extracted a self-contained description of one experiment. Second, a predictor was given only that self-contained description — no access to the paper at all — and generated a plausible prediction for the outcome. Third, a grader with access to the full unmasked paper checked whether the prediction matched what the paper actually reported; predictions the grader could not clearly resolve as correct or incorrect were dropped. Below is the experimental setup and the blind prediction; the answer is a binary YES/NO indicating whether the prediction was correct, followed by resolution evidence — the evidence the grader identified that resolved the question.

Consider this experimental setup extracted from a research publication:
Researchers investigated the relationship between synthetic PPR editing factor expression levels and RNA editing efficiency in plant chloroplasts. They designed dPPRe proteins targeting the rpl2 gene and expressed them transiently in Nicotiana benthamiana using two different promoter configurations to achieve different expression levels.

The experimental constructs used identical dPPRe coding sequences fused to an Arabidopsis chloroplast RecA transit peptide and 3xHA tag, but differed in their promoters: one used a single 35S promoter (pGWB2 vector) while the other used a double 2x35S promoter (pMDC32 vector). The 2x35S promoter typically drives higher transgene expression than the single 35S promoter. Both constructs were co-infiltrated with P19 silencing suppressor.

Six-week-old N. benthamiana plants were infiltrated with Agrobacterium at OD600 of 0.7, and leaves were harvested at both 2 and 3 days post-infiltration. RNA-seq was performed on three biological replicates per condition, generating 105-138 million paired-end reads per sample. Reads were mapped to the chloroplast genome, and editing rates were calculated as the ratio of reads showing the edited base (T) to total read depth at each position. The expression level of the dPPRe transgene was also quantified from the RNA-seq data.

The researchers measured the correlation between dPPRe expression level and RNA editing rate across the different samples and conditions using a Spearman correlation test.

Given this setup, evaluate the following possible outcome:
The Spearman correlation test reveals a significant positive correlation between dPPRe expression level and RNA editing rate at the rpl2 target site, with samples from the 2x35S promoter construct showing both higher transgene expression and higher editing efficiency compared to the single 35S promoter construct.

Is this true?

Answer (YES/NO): YES